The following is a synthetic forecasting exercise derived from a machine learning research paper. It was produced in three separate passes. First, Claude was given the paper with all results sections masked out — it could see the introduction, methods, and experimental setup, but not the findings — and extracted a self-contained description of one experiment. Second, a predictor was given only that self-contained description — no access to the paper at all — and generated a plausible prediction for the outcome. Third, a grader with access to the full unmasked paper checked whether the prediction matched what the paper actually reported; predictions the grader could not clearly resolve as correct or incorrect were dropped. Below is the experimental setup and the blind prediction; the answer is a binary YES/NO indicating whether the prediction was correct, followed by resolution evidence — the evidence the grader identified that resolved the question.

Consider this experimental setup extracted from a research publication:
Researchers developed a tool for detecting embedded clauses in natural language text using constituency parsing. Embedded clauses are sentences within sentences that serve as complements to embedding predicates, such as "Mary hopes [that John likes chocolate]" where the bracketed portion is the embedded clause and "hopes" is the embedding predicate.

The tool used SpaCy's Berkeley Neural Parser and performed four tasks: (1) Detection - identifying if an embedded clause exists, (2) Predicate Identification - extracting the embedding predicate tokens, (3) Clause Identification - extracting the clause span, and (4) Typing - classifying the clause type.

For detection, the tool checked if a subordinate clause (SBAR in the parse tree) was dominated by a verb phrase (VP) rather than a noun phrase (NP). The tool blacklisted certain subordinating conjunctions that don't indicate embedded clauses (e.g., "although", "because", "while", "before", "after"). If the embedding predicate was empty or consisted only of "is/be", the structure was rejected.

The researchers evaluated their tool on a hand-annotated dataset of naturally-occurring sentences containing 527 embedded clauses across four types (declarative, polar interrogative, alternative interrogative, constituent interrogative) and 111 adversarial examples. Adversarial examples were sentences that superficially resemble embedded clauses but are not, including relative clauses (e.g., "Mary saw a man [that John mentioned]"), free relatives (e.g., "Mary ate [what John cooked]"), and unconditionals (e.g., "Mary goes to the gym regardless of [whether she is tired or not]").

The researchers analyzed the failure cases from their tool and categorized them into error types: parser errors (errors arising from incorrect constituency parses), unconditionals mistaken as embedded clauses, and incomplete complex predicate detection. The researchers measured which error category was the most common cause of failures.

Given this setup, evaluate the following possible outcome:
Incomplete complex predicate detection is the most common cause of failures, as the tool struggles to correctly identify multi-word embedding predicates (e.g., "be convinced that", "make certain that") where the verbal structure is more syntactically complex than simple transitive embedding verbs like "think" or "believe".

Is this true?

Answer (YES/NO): NO